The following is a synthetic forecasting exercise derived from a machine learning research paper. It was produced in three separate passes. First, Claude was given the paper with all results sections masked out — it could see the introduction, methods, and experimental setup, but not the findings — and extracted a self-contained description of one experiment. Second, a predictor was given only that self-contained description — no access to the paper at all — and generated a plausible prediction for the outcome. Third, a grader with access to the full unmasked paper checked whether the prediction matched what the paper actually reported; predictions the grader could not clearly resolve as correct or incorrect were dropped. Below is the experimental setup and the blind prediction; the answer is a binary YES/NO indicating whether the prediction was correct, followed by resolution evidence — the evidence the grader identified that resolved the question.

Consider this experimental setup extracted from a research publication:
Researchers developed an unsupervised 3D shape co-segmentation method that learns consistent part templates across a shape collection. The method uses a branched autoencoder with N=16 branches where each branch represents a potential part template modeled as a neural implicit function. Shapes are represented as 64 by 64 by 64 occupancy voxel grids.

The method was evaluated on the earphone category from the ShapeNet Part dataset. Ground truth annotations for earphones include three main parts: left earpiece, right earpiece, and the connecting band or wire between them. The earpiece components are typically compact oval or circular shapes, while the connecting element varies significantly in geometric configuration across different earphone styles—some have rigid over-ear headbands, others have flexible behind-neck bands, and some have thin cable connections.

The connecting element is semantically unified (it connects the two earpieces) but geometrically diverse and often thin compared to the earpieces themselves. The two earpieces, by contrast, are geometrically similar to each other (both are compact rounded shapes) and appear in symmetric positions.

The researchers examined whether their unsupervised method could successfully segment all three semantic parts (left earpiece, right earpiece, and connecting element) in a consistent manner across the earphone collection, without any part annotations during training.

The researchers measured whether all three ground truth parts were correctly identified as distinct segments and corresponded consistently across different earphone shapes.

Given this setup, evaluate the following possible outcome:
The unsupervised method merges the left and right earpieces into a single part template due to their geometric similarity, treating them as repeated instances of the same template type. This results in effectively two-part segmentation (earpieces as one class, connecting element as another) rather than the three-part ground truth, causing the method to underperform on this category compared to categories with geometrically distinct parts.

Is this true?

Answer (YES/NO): NO